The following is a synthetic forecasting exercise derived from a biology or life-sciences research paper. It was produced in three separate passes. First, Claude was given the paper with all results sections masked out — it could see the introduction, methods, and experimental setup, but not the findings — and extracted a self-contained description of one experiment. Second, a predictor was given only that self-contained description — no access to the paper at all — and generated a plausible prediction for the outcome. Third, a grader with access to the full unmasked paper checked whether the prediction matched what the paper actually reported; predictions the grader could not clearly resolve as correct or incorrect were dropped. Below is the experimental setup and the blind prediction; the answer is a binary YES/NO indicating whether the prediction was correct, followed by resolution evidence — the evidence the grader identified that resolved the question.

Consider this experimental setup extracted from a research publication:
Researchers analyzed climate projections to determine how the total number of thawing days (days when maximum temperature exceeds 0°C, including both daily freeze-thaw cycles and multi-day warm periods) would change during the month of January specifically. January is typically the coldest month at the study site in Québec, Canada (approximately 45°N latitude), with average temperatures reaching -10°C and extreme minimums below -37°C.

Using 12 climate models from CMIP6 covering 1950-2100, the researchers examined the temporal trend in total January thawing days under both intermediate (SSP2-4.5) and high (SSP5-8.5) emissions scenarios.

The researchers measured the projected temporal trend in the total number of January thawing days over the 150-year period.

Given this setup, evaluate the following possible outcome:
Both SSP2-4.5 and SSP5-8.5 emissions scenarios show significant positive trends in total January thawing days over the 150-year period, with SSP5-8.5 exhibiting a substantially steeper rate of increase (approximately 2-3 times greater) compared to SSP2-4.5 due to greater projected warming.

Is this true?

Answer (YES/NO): NO